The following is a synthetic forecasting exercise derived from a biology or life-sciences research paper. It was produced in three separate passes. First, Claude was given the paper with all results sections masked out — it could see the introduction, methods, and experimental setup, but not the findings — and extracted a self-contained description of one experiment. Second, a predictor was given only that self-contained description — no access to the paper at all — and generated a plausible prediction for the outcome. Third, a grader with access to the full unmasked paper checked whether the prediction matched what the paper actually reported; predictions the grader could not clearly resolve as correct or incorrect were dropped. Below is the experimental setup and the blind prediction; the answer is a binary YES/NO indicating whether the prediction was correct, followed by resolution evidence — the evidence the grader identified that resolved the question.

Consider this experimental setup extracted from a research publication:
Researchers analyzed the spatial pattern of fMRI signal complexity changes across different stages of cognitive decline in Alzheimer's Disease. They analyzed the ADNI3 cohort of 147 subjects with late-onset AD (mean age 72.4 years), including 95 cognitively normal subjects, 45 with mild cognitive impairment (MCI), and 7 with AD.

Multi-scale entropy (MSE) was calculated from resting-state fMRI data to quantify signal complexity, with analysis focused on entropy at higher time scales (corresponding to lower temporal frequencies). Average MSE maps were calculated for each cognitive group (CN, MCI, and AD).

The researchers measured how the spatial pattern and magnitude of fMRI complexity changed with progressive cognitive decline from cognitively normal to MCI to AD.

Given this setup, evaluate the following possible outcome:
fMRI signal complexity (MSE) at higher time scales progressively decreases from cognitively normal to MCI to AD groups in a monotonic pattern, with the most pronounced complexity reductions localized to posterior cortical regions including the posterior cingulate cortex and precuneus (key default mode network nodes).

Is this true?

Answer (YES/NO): NO